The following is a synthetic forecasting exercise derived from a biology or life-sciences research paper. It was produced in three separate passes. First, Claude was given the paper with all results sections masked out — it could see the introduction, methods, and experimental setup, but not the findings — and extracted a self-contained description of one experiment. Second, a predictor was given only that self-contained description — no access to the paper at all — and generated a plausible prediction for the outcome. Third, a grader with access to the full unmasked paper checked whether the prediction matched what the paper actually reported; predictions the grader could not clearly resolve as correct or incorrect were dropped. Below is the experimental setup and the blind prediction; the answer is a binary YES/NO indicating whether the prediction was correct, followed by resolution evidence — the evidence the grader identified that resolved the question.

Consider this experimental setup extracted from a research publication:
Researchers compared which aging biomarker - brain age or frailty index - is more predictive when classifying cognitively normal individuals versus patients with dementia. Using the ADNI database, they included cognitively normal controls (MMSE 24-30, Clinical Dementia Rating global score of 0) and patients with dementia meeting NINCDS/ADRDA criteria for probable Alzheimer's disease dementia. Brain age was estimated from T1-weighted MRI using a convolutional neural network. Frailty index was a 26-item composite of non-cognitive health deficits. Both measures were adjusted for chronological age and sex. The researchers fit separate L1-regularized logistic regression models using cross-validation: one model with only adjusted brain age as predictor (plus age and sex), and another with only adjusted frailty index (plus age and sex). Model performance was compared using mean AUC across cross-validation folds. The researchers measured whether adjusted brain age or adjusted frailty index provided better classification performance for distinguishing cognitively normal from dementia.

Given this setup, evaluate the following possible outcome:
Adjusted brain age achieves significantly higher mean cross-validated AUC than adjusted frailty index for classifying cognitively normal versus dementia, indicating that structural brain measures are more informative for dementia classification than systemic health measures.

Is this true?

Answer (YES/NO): NO